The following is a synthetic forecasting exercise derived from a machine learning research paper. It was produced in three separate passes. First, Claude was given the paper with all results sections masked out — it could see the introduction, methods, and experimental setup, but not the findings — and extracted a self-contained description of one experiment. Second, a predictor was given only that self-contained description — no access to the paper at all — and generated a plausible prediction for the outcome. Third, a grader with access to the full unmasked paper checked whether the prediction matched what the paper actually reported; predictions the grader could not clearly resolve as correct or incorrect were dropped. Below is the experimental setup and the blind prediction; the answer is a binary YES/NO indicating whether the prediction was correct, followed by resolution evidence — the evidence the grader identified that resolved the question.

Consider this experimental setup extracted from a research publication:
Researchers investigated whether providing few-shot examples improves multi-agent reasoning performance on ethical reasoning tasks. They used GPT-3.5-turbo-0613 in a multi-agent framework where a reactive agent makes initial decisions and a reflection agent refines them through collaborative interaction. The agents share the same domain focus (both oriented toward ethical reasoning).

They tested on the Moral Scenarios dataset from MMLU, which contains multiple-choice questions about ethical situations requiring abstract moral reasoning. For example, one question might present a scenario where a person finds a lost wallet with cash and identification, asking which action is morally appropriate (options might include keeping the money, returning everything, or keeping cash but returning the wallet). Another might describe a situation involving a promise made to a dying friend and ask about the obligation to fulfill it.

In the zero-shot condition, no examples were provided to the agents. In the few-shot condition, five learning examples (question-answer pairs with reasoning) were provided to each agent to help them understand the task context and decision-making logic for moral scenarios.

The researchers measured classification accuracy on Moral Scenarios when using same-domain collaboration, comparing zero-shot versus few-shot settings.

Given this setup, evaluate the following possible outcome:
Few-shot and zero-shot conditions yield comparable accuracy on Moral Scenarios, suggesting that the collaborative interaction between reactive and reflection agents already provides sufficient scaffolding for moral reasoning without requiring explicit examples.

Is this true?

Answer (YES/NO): NO